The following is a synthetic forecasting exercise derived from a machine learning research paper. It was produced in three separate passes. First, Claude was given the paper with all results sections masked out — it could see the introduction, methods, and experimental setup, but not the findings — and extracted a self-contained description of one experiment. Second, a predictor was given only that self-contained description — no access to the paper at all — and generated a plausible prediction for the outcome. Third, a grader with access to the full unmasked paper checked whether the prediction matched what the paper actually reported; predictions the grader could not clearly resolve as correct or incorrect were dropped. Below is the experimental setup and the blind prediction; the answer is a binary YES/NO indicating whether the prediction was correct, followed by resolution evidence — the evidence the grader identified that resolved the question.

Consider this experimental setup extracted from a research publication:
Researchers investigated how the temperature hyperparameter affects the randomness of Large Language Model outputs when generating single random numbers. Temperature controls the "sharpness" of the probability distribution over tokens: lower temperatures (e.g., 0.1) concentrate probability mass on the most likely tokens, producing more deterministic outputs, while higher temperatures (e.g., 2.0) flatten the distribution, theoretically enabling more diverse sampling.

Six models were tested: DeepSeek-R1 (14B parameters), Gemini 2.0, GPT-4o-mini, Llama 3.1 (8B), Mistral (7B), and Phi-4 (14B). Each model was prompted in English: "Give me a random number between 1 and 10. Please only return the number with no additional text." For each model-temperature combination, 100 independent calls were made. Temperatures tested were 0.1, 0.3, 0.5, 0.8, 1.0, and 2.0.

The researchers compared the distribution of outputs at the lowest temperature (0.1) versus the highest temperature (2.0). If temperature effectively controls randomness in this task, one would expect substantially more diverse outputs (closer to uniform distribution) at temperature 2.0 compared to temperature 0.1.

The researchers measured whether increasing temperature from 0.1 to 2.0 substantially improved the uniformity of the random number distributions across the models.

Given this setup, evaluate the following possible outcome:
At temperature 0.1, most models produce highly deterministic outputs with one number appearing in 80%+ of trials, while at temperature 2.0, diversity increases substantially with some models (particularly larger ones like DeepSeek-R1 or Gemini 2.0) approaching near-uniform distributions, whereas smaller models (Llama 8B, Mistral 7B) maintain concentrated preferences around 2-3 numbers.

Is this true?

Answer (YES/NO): NO